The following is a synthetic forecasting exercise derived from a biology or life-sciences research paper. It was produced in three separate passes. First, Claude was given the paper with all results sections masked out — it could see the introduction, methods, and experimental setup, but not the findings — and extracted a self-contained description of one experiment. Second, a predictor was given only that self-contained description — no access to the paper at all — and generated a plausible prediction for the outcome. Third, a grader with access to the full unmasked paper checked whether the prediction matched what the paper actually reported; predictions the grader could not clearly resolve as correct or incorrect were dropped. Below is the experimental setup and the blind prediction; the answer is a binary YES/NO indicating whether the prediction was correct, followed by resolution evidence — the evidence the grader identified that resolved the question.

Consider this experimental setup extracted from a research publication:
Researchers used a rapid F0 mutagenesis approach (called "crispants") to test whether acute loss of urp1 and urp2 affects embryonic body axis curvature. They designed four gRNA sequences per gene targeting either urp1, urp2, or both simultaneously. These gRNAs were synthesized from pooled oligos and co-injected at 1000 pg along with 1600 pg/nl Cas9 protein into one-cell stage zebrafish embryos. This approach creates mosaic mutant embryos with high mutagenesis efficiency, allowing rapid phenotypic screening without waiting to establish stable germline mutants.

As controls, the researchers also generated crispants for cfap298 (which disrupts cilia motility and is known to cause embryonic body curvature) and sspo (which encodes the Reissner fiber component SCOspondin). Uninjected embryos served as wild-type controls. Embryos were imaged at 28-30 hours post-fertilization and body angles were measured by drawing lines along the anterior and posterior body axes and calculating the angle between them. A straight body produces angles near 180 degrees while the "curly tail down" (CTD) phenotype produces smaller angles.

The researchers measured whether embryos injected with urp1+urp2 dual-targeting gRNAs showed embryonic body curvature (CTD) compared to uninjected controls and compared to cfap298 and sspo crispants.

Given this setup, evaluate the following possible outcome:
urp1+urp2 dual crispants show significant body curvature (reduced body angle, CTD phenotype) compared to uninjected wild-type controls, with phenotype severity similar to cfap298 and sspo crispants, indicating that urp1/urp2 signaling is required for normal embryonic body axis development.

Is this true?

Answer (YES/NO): NO